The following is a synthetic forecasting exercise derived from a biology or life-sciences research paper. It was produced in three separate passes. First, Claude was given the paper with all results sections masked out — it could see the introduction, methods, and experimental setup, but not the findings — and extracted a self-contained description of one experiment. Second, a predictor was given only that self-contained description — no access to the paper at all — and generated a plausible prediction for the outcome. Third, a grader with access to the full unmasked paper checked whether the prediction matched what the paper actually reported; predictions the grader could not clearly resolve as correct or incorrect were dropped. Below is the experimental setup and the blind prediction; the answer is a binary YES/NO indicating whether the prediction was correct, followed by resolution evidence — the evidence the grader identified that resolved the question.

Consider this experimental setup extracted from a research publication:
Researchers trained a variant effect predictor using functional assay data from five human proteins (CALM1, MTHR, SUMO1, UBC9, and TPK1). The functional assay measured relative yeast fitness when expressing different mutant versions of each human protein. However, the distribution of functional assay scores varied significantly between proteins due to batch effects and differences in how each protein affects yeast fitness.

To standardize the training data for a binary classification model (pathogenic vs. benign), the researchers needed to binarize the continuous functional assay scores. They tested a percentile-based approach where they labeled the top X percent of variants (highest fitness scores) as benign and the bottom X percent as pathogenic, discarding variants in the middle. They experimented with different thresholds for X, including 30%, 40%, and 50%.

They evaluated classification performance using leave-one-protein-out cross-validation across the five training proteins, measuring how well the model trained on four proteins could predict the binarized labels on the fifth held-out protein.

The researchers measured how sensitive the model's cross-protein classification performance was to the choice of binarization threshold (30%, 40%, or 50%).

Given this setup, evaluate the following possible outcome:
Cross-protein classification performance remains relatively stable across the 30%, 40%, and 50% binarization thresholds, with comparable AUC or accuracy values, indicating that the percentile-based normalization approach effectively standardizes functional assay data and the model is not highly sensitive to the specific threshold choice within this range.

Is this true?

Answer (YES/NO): YES